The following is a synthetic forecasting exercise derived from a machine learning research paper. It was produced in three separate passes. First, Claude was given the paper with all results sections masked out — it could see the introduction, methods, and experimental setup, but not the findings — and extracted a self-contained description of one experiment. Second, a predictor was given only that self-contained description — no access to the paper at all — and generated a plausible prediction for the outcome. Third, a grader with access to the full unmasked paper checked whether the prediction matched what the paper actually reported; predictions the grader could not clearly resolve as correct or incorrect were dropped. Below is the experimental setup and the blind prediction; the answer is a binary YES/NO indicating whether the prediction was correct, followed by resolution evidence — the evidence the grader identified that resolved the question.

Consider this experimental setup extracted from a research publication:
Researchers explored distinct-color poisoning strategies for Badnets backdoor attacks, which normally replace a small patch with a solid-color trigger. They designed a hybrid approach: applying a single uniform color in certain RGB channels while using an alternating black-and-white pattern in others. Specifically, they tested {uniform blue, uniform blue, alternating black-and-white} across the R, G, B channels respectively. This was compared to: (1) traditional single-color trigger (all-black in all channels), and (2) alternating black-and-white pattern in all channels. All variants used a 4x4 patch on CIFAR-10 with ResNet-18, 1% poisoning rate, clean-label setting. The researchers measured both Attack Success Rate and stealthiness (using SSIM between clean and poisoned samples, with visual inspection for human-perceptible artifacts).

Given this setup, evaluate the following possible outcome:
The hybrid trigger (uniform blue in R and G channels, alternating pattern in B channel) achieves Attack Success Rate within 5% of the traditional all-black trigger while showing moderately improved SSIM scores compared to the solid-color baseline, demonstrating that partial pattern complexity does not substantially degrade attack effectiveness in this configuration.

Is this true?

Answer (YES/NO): NO